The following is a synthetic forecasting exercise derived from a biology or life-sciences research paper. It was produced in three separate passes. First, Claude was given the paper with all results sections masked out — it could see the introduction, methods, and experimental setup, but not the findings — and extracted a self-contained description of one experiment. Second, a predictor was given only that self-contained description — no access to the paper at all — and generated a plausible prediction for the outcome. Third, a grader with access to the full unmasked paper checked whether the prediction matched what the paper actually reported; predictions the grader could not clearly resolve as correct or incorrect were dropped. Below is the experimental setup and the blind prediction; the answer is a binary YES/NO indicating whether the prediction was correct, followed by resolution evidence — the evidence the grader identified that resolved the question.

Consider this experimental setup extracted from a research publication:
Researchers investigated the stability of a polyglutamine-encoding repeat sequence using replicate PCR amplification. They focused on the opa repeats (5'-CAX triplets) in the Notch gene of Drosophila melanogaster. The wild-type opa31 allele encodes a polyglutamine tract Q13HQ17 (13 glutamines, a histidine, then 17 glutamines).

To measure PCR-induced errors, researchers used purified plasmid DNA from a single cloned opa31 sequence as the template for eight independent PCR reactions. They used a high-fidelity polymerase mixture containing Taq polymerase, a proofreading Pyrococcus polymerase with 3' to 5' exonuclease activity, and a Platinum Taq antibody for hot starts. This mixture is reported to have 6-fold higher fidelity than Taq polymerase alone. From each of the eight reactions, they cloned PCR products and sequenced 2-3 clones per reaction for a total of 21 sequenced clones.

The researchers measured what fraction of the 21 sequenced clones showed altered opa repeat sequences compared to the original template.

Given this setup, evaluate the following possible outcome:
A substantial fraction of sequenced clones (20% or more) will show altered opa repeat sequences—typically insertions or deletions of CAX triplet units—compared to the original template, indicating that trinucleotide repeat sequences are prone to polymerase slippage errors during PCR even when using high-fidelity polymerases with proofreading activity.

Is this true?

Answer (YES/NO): NO